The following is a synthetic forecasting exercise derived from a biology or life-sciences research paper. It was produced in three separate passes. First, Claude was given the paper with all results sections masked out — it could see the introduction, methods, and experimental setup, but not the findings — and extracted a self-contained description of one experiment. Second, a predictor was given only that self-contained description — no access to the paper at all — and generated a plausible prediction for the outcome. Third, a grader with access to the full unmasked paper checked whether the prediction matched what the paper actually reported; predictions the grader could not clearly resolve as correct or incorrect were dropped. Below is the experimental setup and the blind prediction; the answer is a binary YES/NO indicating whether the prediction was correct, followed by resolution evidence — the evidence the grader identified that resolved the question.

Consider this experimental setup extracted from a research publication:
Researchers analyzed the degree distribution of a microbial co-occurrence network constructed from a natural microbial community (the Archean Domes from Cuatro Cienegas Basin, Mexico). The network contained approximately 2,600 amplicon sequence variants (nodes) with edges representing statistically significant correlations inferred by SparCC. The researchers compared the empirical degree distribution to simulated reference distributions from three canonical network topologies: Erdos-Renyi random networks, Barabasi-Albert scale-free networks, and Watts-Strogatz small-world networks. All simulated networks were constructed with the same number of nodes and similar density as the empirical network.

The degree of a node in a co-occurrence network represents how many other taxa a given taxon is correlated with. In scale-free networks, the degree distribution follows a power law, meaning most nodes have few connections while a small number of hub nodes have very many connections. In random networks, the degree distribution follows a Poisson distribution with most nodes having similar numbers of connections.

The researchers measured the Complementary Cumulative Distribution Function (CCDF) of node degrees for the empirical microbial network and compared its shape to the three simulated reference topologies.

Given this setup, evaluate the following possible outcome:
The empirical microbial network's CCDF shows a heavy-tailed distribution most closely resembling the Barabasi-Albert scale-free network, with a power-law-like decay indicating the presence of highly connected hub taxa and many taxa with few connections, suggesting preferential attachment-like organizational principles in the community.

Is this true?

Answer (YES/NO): NO